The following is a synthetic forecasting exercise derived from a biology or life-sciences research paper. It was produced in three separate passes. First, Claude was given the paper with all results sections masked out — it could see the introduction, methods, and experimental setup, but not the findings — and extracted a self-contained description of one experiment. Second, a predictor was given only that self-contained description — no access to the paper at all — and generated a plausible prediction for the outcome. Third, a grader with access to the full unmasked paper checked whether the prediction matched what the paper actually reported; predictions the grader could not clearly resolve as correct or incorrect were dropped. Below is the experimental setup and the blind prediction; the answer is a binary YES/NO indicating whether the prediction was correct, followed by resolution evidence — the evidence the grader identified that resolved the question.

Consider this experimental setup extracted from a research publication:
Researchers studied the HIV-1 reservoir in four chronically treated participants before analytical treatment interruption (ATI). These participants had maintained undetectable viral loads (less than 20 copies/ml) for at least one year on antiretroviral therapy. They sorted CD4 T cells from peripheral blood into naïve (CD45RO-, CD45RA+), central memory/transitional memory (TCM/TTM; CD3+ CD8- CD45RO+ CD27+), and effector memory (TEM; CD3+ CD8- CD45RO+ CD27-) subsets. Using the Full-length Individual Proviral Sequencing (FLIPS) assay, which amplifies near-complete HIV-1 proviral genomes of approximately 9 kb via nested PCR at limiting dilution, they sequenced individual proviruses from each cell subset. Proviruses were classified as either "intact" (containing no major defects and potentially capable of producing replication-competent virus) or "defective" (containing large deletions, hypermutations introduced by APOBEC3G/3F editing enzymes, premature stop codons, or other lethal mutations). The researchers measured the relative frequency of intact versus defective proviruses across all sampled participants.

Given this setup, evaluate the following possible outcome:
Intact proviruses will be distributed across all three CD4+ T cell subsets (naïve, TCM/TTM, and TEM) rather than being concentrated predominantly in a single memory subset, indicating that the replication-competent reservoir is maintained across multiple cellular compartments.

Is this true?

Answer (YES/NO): NO